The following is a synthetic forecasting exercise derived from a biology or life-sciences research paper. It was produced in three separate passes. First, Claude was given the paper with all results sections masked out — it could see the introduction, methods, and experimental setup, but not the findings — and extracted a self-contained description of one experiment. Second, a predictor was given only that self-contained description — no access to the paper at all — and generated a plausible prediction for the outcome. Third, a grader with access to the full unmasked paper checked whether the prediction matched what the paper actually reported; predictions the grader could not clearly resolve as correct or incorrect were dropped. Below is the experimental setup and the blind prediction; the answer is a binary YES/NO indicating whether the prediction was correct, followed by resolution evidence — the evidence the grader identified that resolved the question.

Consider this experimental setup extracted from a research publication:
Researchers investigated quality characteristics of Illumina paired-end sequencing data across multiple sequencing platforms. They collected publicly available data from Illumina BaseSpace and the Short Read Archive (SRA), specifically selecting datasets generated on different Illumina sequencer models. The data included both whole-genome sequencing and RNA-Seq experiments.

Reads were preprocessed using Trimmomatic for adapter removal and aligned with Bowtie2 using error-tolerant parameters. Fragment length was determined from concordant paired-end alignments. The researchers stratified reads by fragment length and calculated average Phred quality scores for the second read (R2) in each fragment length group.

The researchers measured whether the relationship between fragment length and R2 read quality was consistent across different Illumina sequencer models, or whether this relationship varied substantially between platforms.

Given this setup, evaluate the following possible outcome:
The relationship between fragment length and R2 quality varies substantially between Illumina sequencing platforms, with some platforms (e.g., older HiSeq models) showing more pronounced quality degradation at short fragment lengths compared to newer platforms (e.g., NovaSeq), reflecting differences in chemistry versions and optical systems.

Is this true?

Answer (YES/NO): NO